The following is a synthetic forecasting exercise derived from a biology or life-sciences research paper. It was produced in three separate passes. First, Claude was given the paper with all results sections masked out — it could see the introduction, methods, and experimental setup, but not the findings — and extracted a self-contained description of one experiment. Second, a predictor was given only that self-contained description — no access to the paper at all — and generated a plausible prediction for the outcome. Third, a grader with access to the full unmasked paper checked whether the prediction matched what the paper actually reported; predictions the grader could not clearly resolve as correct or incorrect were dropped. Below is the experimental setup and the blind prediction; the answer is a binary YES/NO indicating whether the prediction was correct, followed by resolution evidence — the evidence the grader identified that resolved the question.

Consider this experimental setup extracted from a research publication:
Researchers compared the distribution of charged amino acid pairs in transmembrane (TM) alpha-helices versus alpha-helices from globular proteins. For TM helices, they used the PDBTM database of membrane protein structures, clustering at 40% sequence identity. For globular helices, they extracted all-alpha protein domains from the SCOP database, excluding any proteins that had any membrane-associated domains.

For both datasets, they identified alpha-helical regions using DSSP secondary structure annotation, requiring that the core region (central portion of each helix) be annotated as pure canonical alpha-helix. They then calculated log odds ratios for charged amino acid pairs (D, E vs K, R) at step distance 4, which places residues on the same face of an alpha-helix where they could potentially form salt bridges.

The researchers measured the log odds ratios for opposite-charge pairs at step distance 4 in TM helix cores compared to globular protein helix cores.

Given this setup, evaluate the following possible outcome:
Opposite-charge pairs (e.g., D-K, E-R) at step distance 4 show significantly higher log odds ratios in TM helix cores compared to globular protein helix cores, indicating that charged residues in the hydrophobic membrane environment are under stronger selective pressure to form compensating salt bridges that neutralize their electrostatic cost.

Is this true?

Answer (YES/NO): YES